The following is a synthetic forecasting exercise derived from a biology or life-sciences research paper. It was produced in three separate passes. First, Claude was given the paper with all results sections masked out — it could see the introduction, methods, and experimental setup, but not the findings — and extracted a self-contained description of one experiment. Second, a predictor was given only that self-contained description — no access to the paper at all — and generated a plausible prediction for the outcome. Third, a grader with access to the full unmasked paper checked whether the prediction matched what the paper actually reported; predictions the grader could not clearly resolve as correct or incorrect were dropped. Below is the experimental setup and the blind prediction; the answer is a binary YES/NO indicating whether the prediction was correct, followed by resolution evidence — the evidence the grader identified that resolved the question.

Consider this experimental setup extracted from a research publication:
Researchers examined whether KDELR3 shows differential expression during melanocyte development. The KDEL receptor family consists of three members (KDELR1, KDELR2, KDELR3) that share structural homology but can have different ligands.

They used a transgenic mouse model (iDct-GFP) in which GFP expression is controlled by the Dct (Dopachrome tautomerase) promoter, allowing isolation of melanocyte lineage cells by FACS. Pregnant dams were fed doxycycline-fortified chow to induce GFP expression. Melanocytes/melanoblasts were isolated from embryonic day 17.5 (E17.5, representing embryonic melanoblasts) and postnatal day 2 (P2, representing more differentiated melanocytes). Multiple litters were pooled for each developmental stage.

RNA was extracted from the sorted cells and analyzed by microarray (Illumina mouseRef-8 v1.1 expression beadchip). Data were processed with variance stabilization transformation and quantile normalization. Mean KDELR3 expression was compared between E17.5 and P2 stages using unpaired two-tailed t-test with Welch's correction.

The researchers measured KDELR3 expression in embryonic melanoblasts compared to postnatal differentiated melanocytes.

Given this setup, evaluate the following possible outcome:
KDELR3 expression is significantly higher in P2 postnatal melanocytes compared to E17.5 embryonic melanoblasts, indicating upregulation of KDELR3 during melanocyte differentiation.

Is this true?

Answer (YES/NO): NO